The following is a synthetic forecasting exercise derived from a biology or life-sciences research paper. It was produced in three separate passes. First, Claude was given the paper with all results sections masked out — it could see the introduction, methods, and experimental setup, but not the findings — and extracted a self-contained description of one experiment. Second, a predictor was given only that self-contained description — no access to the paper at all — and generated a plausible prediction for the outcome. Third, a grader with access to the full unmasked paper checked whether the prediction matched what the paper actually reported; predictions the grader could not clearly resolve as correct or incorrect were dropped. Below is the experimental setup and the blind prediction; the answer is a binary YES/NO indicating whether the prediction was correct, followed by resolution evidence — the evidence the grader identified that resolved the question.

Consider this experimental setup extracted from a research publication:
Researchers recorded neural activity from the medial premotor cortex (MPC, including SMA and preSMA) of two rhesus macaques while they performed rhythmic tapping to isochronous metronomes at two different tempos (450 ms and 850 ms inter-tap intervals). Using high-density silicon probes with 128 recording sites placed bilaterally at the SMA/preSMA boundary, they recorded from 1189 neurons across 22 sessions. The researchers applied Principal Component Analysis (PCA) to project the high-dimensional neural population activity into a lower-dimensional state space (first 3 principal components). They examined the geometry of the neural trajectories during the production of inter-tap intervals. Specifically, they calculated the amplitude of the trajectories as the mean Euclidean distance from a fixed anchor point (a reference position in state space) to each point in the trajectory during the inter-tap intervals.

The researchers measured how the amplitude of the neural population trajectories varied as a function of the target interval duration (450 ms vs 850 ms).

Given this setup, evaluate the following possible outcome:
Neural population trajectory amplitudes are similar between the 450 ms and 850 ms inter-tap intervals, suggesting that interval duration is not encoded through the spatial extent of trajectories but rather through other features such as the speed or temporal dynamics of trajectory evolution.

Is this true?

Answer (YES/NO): NO